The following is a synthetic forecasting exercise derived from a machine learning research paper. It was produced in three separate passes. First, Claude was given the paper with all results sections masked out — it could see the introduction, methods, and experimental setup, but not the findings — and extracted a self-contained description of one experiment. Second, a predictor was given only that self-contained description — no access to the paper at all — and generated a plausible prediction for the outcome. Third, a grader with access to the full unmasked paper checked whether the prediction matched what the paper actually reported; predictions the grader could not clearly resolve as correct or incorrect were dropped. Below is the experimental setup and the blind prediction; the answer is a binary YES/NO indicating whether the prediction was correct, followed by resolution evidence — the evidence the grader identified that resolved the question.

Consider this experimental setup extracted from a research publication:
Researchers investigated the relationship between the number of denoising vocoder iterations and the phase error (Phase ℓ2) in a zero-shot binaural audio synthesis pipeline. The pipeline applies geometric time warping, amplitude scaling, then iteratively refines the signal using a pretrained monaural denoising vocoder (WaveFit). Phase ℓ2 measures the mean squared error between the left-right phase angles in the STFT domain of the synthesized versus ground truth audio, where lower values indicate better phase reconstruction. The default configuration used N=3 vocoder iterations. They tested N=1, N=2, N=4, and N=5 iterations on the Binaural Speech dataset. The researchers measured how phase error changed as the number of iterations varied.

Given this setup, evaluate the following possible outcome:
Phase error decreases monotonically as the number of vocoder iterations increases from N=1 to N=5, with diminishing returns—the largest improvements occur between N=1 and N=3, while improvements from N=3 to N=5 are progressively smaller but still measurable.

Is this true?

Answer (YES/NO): NO